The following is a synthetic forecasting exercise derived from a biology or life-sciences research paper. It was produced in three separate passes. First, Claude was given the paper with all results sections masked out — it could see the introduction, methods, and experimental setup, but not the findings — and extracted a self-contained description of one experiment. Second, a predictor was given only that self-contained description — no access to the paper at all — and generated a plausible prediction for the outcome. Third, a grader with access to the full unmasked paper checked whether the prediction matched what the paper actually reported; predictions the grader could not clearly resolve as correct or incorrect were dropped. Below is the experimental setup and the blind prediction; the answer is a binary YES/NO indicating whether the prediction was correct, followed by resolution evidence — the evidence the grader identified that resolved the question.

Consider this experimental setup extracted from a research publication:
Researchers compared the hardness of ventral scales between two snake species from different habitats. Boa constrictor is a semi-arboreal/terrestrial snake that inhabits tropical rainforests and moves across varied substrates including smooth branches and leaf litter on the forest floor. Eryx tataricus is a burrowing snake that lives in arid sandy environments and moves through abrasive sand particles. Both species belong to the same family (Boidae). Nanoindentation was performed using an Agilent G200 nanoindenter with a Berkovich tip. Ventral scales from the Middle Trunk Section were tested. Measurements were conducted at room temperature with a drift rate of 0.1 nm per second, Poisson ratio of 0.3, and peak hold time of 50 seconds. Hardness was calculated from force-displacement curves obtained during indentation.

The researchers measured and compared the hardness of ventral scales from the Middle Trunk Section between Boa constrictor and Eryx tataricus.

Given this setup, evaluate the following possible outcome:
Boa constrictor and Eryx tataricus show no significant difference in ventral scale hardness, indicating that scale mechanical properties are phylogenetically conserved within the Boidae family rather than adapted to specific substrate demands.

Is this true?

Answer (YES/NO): NO